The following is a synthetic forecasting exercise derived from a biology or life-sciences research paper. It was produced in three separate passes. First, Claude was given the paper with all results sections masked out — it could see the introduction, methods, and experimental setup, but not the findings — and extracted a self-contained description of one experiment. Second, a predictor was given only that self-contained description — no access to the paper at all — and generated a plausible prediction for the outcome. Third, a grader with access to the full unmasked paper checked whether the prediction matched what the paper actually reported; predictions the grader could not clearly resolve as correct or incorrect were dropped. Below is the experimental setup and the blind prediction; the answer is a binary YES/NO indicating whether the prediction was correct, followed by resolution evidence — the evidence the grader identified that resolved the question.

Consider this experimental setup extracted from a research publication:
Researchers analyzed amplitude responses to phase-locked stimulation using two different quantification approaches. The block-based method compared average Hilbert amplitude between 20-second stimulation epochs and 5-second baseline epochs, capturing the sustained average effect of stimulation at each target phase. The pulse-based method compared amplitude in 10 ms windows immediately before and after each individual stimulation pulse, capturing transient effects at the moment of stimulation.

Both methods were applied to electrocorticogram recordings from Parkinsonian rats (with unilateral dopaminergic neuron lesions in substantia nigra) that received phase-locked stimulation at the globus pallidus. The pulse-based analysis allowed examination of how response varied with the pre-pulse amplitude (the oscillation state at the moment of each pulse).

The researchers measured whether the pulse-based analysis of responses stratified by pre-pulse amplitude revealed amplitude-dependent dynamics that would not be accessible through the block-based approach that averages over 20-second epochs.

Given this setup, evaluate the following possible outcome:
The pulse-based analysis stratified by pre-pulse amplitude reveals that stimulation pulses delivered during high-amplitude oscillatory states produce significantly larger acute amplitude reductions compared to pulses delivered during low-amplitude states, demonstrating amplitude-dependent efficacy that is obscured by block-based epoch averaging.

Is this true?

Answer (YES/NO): NO